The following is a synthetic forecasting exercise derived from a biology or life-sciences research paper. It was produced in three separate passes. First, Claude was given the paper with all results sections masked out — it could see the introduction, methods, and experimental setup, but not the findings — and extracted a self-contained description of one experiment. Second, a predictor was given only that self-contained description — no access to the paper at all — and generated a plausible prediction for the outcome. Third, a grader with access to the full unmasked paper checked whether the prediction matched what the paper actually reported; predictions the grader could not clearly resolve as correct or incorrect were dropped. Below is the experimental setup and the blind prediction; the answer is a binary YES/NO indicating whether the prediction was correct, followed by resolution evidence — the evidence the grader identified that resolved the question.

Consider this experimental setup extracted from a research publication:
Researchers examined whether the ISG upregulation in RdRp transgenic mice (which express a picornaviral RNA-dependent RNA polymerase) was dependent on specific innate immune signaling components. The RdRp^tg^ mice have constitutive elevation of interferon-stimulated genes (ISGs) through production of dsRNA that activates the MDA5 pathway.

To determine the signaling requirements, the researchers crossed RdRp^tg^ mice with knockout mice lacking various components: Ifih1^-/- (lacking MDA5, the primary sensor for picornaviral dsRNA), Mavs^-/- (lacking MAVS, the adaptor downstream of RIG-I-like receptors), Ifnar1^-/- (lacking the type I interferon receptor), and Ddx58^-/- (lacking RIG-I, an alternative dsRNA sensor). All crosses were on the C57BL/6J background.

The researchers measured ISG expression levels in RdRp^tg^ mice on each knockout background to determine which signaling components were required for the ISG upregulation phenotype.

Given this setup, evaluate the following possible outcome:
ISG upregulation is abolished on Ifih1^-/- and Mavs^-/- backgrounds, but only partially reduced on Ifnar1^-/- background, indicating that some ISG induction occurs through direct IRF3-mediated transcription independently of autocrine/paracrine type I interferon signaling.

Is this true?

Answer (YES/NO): NO